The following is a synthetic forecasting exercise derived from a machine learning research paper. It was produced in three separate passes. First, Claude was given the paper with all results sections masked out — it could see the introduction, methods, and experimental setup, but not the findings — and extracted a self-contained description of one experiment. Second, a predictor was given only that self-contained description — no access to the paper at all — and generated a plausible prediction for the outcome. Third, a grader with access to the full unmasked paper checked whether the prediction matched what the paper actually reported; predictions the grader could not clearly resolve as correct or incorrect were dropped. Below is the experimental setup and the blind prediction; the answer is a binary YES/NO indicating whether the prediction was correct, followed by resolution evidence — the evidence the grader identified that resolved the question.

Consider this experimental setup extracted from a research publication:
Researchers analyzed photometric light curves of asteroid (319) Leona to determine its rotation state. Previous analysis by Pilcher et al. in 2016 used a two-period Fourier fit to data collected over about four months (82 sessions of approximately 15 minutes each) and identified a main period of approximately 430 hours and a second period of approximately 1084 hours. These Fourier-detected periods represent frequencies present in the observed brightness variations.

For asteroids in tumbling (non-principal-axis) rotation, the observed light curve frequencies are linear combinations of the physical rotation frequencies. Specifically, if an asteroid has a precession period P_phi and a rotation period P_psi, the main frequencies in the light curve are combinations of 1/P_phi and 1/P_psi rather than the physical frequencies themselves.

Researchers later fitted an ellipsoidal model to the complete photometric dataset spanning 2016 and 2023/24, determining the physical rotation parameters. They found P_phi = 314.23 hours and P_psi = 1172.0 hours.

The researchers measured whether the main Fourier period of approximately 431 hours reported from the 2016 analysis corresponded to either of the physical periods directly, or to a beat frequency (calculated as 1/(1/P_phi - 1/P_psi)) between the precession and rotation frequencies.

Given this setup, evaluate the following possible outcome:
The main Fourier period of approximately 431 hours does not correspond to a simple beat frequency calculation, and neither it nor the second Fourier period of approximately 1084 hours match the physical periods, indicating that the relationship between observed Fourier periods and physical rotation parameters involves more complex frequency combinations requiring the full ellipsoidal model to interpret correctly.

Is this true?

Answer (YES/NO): NO